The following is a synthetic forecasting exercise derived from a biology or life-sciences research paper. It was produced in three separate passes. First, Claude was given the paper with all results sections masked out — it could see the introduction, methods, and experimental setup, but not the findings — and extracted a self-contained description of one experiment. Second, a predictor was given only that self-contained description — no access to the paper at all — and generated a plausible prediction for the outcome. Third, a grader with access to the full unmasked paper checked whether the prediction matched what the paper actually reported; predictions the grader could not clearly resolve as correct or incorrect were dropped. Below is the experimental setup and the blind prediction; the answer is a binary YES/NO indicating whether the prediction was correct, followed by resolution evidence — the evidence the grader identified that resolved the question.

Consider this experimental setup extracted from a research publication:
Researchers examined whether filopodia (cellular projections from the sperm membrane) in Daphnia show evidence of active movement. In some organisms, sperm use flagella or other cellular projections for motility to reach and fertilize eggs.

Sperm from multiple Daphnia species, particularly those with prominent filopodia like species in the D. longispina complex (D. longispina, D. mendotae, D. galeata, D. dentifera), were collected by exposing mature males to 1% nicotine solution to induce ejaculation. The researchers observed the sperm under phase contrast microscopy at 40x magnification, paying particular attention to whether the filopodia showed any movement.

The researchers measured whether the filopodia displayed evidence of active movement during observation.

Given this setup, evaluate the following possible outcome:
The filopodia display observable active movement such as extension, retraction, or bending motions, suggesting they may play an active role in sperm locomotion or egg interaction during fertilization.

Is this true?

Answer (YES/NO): NO